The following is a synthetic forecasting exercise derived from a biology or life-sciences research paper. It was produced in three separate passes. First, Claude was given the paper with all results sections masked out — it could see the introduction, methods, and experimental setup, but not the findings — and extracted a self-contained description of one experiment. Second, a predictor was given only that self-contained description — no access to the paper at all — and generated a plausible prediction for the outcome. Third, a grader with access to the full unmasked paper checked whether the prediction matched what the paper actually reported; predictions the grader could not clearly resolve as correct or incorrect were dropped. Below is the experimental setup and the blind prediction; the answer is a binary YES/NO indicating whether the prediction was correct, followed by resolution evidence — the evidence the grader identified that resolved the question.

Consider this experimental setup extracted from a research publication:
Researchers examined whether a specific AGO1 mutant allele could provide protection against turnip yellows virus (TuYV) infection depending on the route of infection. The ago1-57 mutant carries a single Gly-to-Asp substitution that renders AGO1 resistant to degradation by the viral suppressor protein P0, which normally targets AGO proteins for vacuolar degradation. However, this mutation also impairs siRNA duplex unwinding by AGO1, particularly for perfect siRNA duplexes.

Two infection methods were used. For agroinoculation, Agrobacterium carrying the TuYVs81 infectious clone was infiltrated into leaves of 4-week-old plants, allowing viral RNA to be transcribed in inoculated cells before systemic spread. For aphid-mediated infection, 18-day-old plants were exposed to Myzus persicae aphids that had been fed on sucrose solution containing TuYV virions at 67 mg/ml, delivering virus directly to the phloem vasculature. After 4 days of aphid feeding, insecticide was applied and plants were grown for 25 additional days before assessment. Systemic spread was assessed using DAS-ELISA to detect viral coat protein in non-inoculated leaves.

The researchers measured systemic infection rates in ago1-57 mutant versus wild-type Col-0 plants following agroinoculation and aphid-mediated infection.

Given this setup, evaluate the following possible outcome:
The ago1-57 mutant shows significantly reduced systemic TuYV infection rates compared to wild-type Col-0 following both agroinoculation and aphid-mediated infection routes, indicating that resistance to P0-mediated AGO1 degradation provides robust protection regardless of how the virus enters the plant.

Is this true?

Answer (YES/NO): NO